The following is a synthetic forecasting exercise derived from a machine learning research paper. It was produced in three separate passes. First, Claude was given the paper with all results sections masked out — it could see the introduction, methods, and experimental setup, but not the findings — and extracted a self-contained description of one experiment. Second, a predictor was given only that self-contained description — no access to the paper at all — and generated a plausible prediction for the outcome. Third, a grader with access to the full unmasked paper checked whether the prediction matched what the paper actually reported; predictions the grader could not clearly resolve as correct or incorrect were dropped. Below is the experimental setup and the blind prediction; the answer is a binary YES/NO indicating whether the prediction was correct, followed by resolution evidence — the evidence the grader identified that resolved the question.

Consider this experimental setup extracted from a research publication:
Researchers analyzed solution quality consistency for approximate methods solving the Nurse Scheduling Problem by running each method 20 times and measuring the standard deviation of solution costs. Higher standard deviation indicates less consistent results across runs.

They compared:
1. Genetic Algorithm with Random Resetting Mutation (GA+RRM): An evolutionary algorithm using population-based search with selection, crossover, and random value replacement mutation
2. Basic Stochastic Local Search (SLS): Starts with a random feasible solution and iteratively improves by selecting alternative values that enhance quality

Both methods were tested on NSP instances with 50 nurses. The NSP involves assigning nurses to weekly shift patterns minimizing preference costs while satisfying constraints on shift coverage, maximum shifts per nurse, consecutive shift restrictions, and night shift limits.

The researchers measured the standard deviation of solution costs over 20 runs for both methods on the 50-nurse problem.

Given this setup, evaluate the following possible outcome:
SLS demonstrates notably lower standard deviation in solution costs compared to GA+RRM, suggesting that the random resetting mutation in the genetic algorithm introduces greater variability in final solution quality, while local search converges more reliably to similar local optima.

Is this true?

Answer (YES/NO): NO